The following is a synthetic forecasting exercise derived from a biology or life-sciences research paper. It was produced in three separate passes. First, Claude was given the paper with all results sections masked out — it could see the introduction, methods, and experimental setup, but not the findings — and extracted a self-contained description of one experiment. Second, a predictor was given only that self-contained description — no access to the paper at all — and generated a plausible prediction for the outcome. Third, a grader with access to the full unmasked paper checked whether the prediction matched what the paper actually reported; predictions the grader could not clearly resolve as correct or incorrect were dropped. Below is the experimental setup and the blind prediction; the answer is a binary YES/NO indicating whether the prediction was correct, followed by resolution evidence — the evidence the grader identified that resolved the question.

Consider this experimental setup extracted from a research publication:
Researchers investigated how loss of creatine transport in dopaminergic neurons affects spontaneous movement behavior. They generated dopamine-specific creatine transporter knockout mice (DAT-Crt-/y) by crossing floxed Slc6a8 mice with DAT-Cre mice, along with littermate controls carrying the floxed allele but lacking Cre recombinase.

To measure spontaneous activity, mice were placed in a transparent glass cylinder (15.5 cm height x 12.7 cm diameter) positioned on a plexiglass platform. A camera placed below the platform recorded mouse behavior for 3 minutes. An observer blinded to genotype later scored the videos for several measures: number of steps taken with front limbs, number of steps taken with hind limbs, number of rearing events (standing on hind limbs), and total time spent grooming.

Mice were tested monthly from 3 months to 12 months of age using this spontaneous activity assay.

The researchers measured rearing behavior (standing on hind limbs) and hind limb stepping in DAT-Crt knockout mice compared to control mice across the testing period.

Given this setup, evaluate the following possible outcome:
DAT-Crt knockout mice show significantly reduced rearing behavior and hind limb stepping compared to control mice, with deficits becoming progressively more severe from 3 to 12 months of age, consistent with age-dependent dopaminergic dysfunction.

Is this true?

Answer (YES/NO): NO